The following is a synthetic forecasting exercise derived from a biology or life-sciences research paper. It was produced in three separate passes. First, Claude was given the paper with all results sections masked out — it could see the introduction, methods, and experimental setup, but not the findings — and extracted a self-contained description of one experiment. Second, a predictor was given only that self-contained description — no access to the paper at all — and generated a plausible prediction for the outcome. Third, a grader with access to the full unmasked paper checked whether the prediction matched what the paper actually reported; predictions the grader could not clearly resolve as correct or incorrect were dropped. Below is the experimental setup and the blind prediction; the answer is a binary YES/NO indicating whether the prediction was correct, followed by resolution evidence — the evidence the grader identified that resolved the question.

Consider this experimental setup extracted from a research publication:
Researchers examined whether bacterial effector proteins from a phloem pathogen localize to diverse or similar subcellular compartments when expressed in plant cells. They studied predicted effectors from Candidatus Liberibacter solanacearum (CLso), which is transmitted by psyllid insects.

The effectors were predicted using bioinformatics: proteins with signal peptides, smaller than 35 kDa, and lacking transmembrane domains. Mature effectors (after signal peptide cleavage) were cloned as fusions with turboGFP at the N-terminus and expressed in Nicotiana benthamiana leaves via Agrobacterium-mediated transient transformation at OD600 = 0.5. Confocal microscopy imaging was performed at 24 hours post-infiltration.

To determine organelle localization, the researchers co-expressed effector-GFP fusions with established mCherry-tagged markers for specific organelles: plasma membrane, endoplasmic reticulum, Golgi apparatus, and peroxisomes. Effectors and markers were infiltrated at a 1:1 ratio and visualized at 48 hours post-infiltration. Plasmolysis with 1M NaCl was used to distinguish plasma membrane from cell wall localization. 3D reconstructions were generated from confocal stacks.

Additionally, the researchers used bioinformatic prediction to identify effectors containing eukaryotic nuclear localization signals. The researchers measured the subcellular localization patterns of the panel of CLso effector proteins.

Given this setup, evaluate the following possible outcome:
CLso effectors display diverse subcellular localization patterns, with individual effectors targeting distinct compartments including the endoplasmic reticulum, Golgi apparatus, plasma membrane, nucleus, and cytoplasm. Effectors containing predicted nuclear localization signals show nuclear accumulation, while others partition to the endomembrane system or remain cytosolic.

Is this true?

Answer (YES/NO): NO